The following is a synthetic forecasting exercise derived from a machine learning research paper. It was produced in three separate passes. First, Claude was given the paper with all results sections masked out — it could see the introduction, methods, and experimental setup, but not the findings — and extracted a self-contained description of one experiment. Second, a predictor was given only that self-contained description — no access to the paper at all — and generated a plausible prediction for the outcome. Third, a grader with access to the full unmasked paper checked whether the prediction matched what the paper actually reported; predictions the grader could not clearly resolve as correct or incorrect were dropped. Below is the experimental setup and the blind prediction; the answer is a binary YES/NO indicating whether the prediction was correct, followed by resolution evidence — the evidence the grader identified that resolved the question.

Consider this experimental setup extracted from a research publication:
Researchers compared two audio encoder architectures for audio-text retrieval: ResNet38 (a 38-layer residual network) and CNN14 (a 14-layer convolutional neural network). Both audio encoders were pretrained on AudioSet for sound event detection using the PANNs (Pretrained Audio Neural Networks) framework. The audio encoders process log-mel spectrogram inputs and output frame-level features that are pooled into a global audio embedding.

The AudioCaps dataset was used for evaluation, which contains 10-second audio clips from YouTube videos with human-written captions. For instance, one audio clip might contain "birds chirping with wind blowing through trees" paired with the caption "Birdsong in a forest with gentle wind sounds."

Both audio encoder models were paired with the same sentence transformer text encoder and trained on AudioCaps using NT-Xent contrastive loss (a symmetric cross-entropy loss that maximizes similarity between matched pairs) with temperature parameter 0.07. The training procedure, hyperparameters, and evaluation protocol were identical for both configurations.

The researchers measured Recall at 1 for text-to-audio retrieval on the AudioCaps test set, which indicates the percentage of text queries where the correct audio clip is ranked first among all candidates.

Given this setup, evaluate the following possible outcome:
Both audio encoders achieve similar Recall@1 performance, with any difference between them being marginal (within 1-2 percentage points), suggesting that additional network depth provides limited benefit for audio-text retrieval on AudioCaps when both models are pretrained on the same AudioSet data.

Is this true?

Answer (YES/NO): NO